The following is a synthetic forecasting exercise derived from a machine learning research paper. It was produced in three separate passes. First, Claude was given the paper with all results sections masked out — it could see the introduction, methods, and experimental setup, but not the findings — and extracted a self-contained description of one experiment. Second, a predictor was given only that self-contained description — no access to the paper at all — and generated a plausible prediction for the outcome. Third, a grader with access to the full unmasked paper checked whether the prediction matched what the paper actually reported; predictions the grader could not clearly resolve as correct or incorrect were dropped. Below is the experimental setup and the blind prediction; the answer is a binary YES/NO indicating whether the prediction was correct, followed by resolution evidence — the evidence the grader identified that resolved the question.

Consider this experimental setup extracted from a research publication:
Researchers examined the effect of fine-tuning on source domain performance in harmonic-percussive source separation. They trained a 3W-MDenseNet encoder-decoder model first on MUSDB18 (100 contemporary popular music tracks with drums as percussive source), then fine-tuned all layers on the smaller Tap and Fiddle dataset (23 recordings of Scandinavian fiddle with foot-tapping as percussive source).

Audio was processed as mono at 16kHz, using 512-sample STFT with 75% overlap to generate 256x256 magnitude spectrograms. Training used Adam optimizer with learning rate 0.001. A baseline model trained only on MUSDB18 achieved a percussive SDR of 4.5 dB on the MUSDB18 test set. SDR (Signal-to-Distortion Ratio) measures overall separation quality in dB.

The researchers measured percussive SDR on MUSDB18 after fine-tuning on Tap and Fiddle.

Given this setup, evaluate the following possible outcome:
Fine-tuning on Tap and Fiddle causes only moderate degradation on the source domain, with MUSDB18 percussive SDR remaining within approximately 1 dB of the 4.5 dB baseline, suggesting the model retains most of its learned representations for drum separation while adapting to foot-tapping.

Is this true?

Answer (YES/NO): NO